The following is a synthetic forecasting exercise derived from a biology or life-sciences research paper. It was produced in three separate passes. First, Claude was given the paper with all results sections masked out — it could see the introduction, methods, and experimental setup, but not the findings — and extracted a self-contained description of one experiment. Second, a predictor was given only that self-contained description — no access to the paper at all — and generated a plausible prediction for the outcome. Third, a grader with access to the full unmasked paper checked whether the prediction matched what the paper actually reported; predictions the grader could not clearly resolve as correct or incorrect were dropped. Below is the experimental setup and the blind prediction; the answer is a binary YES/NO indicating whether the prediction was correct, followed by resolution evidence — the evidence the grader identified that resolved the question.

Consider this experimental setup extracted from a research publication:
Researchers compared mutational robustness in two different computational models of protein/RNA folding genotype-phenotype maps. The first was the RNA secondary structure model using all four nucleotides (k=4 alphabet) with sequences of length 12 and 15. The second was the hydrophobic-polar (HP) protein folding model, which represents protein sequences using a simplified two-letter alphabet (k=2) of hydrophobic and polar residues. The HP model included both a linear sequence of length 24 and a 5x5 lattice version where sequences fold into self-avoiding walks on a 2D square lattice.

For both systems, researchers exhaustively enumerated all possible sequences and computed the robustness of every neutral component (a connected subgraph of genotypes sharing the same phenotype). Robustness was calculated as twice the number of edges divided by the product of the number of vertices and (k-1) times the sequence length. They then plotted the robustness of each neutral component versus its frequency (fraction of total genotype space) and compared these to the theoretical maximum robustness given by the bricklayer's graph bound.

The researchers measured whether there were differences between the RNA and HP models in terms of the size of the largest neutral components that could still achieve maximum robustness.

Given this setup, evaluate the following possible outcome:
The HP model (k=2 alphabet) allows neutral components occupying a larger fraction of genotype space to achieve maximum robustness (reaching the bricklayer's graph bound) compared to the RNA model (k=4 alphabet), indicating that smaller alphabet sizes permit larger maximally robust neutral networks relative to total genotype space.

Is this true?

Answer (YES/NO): NO